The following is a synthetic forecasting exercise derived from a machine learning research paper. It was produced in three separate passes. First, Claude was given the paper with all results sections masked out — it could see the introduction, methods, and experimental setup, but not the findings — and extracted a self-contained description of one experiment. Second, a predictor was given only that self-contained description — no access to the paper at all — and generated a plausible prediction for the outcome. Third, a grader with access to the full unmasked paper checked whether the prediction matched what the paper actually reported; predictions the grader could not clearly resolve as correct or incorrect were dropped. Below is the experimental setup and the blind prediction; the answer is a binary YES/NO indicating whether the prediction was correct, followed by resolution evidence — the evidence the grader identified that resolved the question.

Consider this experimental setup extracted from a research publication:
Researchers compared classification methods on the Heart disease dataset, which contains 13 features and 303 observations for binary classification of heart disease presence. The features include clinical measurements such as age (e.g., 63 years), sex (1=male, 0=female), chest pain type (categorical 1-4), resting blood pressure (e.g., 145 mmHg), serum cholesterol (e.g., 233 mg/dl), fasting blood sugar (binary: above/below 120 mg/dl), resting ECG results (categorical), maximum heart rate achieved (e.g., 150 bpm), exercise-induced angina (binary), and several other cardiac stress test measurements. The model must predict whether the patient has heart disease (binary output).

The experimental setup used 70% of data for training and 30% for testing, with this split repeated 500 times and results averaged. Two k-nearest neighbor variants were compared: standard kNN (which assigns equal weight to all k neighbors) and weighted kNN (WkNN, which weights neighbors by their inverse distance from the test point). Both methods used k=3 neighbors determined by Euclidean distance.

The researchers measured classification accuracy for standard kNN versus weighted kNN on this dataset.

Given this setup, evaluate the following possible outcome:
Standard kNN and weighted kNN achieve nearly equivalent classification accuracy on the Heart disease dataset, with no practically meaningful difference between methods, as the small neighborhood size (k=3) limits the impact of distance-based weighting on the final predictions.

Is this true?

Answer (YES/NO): NO